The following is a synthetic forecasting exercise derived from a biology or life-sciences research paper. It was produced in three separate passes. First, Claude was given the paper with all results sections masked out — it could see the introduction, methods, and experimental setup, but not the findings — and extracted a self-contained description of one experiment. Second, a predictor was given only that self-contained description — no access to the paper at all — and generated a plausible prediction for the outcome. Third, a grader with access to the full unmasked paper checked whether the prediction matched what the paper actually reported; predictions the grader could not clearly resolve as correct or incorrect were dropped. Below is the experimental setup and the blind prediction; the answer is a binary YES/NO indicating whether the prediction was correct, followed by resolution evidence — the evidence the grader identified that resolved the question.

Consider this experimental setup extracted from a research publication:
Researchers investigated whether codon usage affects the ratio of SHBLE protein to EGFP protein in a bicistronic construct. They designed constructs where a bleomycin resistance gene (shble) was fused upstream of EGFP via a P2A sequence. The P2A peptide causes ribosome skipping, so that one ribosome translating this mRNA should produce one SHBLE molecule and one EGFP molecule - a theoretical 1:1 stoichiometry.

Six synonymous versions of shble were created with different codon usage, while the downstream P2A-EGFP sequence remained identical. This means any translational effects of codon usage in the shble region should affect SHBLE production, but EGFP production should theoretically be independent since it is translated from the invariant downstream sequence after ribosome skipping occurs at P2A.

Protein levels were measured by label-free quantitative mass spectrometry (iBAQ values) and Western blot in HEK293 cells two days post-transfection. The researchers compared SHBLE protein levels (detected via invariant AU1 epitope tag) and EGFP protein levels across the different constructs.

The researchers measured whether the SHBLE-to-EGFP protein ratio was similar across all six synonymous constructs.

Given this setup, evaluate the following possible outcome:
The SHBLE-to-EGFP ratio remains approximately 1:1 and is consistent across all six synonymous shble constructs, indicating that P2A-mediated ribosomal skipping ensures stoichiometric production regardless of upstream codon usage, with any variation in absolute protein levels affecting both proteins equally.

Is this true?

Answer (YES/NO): NO